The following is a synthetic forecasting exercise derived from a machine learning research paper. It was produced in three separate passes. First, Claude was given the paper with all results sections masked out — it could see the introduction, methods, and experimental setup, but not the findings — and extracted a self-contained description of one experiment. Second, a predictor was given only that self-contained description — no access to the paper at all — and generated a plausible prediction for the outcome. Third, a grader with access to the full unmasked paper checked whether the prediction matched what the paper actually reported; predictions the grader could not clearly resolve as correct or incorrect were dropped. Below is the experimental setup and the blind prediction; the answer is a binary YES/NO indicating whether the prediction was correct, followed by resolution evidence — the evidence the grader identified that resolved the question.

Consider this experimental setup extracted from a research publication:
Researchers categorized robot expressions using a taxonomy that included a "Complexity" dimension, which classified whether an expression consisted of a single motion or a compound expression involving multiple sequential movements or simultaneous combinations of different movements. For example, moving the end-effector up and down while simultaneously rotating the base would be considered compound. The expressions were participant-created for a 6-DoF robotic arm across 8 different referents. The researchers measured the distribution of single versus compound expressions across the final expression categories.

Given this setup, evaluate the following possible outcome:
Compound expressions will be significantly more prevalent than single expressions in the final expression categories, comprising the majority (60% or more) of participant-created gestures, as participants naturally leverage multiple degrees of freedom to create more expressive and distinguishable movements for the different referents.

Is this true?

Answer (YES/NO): NO